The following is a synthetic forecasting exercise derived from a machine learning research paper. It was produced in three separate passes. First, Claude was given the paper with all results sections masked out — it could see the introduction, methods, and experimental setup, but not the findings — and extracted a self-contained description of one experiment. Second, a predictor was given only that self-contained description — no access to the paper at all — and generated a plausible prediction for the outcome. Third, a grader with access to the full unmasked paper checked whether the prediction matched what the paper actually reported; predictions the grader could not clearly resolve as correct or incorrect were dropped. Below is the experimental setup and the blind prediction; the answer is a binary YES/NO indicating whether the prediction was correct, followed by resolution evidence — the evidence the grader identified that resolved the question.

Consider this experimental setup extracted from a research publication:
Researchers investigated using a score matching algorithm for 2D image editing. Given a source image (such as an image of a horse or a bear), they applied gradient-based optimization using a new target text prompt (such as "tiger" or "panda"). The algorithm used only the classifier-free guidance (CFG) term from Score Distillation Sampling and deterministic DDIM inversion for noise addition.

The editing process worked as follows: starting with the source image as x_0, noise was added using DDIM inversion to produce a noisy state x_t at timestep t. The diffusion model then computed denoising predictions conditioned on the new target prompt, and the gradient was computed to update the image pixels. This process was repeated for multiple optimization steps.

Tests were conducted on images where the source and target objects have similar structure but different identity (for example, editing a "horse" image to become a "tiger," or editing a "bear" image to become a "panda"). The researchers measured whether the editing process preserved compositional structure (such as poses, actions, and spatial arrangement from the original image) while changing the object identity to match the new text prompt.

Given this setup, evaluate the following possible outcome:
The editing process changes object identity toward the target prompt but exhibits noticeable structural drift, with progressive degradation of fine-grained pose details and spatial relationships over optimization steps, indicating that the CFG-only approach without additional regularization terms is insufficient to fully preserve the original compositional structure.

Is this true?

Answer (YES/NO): NO